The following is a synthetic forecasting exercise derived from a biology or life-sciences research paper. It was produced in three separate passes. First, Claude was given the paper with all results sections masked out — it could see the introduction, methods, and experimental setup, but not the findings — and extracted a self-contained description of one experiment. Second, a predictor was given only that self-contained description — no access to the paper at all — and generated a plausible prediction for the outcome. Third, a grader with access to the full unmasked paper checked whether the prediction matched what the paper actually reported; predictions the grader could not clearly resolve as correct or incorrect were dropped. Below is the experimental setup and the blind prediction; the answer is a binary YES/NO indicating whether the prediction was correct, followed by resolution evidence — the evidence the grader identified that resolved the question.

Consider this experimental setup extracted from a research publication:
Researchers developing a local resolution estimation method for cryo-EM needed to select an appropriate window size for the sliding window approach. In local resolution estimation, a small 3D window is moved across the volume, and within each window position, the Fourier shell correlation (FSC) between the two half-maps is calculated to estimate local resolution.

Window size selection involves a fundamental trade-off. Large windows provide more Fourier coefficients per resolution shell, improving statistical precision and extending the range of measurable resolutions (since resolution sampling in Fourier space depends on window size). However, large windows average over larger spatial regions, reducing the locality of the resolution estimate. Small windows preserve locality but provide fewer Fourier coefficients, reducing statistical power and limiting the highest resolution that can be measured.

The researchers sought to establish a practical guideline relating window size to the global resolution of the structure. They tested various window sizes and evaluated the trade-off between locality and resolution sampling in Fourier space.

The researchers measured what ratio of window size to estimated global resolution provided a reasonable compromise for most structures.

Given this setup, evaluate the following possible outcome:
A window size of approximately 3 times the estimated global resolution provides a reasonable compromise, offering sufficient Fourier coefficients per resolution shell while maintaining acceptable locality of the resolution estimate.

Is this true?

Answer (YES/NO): NO